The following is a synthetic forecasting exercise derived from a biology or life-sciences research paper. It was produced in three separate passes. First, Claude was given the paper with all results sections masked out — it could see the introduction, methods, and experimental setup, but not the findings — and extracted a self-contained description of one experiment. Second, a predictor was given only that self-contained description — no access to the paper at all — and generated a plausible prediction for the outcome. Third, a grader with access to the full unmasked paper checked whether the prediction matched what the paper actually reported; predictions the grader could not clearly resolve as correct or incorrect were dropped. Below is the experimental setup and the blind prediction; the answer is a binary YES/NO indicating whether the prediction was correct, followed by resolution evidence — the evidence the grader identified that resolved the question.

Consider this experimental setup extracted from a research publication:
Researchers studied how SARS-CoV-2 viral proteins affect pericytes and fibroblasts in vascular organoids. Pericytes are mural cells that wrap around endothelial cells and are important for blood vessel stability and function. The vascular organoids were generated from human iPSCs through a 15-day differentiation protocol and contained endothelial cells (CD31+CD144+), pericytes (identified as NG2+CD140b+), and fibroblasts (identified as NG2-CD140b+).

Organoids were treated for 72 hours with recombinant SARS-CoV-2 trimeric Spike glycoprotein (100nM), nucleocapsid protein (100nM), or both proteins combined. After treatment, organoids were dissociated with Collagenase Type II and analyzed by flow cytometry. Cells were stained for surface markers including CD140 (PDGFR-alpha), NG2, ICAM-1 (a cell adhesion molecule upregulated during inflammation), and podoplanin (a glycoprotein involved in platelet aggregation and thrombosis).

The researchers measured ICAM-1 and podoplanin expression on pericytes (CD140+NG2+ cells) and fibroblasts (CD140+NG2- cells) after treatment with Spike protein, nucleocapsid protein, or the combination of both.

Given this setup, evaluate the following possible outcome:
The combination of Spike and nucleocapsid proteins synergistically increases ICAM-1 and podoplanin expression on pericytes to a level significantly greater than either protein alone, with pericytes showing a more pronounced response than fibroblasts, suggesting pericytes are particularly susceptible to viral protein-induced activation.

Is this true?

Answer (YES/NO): NO